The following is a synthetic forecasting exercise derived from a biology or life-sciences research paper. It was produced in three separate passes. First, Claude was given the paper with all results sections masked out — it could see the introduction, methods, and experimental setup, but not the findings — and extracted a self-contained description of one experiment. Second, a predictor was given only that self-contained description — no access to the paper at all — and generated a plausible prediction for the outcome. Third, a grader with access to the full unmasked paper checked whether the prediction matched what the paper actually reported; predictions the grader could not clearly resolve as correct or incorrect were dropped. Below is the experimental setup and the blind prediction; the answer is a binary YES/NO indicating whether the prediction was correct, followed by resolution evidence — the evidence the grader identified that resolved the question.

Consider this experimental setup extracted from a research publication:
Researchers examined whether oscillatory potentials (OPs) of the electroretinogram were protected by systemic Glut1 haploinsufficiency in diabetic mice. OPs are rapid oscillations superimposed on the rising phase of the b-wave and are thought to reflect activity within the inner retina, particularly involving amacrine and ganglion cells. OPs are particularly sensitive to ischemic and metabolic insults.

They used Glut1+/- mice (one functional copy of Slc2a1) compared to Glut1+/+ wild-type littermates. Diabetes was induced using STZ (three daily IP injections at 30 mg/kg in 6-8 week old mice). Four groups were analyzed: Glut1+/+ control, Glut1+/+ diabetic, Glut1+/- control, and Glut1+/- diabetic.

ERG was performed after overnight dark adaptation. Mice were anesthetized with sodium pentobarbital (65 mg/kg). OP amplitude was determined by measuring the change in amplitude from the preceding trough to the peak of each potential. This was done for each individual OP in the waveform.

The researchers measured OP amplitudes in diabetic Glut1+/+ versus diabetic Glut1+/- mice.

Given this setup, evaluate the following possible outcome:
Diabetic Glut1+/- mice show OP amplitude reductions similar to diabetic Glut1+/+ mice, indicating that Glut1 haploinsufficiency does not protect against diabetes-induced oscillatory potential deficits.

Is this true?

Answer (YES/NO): NO